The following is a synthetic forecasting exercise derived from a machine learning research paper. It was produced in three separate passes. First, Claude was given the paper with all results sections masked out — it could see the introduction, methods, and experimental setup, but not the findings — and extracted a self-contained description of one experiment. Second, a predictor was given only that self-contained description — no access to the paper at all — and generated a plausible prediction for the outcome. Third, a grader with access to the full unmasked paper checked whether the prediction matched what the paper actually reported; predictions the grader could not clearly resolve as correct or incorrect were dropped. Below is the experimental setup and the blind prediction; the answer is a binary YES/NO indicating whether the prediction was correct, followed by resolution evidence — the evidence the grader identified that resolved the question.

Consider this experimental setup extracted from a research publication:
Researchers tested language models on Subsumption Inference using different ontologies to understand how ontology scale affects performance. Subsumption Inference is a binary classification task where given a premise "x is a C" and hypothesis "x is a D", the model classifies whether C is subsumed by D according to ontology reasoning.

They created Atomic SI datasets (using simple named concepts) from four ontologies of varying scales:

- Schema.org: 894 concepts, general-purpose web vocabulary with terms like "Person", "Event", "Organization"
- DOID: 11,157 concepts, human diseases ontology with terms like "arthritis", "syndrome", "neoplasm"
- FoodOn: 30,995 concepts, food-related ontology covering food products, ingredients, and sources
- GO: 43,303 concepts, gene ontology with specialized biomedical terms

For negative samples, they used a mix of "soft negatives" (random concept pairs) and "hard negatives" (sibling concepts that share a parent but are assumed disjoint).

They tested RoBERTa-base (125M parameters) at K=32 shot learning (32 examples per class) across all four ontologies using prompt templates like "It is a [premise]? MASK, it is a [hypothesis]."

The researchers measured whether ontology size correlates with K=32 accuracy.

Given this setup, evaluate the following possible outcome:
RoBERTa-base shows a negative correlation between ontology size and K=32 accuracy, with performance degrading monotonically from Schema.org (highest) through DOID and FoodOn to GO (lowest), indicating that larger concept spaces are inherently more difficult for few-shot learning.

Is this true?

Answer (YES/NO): NO